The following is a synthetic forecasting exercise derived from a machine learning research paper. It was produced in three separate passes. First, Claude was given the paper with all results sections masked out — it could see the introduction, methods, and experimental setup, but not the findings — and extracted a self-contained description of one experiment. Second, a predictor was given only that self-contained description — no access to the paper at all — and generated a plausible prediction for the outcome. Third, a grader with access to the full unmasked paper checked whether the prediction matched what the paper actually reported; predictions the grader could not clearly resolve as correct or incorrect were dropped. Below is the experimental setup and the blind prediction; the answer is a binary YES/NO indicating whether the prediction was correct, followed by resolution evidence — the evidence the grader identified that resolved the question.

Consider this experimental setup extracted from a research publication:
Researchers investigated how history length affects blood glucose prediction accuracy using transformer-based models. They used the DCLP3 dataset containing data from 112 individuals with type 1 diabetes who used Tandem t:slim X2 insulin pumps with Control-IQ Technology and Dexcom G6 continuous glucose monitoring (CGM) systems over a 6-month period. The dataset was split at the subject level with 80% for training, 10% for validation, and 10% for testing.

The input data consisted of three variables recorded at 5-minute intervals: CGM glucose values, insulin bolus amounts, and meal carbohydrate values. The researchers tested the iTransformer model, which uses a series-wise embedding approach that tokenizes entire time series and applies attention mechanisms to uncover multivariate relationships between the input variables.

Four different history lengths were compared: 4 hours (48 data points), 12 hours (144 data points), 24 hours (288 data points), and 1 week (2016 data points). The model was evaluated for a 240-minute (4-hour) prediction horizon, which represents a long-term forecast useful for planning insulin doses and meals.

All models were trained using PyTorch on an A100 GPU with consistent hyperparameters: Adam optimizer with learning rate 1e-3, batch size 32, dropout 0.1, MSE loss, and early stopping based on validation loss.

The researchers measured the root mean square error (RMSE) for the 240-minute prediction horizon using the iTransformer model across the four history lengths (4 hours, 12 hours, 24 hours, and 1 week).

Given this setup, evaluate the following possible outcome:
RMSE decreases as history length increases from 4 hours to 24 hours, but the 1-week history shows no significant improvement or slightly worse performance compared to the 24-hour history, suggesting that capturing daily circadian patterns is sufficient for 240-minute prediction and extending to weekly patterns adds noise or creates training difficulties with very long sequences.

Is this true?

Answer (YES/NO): NO